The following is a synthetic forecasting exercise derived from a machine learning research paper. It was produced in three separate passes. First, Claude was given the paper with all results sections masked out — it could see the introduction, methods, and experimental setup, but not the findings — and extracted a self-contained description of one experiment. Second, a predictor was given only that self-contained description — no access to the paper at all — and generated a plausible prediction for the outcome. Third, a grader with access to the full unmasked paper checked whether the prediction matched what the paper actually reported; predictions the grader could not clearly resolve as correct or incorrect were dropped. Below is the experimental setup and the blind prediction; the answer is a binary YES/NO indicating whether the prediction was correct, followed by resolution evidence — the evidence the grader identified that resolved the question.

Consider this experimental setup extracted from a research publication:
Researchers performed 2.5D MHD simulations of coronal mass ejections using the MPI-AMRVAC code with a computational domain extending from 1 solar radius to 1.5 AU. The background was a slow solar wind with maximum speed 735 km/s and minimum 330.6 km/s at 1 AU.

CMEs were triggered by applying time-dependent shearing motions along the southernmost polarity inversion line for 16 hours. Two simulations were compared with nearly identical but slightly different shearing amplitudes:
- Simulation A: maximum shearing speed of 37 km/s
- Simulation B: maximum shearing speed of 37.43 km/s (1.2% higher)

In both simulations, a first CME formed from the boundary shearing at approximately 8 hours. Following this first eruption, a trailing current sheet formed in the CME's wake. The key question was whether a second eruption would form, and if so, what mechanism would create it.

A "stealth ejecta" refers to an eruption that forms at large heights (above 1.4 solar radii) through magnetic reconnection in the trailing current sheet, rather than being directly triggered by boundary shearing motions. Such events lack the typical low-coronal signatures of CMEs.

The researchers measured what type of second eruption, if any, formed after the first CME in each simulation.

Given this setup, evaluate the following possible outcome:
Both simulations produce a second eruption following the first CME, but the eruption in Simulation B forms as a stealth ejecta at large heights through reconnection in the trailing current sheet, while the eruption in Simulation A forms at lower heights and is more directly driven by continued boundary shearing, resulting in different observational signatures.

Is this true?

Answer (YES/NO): NO